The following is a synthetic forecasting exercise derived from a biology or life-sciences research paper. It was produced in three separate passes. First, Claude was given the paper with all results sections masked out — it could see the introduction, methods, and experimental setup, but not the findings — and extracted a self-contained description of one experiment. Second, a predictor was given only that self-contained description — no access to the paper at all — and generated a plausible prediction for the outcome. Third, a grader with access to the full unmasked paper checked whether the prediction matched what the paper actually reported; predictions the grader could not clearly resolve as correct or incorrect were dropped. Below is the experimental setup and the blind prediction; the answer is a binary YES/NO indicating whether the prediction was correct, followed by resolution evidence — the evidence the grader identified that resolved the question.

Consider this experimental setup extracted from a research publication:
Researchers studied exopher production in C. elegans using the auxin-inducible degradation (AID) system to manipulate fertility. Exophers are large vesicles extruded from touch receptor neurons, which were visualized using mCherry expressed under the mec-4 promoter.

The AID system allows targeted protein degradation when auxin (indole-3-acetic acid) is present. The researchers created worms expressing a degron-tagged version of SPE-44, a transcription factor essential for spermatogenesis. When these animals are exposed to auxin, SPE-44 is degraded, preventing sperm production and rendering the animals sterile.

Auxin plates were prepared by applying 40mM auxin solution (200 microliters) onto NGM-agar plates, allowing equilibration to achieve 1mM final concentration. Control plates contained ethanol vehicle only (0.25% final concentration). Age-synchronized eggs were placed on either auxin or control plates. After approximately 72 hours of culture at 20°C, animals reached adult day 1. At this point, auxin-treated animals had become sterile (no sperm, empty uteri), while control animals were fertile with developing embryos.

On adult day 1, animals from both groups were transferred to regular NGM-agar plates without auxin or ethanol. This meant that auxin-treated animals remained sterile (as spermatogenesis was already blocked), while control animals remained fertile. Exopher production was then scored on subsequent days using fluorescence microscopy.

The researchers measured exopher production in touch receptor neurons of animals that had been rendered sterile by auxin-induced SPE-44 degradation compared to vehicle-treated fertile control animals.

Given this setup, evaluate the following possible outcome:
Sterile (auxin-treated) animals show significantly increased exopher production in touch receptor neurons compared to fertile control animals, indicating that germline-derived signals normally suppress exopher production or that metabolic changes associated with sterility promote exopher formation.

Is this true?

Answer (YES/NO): NO